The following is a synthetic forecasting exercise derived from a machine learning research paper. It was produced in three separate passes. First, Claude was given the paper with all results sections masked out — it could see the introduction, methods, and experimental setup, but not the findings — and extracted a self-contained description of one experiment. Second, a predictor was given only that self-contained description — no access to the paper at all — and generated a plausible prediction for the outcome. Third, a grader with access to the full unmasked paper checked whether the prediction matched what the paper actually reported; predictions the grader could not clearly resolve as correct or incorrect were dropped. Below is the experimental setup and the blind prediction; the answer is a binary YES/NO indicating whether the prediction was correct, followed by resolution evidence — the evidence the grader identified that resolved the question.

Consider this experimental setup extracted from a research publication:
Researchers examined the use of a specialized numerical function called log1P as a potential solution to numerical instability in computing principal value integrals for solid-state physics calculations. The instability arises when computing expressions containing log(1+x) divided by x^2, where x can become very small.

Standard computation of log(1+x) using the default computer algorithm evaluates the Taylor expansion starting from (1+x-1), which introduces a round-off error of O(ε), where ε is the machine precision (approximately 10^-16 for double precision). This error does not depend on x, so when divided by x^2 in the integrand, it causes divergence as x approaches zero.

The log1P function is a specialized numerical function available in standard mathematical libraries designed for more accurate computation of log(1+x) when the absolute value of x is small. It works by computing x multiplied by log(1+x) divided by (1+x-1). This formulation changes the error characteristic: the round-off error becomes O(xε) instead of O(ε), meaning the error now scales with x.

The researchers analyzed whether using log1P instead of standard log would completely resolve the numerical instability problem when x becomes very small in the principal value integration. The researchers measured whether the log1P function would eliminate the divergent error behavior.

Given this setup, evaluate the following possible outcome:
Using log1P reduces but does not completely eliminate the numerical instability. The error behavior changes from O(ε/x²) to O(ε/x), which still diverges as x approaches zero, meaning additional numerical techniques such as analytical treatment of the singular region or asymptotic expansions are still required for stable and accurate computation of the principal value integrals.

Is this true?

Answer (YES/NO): YES